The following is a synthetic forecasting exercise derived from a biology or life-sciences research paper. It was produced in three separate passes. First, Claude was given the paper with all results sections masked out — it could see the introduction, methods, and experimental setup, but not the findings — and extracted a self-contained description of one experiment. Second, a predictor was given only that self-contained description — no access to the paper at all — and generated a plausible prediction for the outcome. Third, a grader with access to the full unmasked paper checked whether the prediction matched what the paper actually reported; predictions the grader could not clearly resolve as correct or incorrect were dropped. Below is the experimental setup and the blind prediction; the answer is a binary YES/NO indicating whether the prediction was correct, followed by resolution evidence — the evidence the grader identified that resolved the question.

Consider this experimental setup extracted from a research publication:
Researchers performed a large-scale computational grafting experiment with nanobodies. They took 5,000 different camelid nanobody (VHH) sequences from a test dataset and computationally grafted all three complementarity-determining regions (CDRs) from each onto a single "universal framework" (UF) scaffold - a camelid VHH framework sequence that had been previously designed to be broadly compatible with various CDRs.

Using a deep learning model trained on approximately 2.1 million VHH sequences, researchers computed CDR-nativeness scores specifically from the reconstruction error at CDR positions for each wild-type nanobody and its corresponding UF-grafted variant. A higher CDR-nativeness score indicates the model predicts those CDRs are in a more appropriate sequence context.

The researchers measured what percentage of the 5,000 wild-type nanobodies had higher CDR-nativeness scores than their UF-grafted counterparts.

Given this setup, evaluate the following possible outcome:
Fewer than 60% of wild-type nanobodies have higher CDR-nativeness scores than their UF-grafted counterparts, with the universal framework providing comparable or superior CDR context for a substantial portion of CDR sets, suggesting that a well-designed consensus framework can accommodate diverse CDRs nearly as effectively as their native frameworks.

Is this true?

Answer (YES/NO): NO